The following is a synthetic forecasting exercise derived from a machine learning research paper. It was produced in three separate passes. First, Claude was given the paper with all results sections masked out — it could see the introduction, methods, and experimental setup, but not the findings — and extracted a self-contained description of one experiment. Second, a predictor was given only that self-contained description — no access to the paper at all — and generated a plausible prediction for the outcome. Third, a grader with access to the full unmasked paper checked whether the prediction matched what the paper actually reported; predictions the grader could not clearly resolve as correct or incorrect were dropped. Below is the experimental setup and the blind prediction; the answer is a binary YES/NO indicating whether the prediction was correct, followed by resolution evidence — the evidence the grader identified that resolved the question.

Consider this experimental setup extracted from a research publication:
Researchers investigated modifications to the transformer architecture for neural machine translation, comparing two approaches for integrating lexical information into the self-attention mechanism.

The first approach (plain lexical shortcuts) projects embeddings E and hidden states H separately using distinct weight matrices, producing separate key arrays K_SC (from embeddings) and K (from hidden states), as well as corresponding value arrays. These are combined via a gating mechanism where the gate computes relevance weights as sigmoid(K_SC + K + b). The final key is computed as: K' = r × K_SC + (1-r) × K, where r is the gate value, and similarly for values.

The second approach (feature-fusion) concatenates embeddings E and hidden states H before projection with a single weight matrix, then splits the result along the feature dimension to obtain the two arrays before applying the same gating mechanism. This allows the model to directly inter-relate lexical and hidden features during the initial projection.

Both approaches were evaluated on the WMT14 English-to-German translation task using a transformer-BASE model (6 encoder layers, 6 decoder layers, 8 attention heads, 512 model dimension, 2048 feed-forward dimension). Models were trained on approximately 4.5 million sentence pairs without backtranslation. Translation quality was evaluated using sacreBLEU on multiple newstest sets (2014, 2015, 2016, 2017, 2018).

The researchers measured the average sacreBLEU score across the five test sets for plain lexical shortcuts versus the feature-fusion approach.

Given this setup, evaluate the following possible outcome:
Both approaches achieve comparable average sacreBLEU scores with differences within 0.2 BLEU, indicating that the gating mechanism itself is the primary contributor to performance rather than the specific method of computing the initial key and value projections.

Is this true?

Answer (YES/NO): NO